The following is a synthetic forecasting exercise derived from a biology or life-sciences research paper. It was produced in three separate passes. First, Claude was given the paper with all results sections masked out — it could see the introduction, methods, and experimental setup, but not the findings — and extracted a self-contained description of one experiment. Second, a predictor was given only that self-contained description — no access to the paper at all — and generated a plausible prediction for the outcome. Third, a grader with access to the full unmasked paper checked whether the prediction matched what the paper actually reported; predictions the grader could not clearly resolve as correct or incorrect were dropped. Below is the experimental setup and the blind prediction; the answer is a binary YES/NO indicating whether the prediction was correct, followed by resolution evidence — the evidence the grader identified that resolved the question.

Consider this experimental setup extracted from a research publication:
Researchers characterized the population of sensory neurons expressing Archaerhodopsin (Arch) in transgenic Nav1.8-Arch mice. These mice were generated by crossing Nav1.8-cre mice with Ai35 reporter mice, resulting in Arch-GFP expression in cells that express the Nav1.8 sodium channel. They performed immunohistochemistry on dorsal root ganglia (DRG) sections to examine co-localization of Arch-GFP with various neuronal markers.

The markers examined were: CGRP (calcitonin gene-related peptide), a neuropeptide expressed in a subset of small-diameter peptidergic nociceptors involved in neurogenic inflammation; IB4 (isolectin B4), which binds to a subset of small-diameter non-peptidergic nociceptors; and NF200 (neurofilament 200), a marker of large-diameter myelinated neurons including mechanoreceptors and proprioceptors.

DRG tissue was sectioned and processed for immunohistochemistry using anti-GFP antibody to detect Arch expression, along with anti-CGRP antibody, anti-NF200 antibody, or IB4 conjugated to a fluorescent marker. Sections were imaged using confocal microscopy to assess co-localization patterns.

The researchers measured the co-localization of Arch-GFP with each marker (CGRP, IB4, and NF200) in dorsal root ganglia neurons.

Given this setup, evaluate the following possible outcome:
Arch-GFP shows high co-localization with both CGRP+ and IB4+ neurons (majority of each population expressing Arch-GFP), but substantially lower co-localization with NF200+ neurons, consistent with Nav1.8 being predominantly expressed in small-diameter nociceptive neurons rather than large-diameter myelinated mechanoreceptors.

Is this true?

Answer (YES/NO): NO